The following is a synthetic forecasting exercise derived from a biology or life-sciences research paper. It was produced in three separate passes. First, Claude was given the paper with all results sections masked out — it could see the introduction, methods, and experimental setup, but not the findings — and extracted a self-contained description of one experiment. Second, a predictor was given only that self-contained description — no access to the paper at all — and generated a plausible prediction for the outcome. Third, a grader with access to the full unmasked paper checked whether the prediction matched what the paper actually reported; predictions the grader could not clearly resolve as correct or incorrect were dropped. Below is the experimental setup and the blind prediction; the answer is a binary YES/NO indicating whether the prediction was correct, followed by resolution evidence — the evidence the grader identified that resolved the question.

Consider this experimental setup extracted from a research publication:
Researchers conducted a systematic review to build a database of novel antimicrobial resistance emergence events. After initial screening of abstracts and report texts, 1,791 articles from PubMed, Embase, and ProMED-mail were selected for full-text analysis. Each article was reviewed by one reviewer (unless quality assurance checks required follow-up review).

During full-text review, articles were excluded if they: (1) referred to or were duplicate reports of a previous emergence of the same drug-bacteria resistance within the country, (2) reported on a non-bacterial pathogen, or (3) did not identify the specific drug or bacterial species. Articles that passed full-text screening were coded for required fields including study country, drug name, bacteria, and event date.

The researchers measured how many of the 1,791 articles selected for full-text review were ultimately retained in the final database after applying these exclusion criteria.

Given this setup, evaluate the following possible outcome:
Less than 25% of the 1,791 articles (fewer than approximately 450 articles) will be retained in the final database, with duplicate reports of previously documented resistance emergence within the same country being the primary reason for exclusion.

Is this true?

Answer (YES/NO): NO